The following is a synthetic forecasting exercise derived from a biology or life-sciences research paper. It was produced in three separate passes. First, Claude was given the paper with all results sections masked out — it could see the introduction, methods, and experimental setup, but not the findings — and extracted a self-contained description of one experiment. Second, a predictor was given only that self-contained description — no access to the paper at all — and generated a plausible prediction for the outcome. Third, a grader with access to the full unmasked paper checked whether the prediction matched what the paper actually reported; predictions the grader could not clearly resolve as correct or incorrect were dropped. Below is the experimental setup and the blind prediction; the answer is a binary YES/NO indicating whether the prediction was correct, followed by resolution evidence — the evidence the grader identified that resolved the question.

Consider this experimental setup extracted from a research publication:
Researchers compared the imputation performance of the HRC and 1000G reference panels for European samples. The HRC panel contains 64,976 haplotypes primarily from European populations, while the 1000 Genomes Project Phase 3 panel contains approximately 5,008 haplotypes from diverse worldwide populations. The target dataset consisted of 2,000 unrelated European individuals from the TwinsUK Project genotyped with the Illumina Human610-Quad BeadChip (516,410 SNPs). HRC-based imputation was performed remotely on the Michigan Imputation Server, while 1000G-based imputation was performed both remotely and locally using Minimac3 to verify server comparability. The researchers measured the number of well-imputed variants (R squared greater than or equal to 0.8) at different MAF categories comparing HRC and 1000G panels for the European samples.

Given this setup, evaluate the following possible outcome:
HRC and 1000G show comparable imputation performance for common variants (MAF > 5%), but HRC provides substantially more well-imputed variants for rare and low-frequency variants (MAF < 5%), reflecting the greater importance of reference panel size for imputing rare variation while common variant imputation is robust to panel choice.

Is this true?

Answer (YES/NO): NO